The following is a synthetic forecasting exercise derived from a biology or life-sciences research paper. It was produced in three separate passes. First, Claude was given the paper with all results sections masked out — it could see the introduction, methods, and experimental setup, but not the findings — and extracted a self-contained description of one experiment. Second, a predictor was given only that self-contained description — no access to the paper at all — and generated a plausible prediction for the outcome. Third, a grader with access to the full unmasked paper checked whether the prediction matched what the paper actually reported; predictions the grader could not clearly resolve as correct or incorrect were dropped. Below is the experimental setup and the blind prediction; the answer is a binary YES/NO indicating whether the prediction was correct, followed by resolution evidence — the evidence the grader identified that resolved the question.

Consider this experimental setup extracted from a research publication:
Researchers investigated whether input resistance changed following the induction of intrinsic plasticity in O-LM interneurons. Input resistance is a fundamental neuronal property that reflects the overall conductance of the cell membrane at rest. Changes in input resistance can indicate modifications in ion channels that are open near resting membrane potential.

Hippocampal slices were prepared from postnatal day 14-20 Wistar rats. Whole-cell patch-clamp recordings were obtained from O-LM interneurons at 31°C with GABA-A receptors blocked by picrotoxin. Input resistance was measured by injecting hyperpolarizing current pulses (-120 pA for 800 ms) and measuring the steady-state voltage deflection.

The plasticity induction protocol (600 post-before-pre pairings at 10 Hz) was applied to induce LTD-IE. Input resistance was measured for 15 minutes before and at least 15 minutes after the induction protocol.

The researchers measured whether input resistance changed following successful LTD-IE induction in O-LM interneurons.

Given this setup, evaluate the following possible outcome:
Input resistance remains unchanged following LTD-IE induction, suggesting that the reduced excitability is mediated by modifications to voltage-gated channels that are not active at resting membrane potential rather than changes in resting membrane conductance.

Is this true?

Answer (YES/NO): YES